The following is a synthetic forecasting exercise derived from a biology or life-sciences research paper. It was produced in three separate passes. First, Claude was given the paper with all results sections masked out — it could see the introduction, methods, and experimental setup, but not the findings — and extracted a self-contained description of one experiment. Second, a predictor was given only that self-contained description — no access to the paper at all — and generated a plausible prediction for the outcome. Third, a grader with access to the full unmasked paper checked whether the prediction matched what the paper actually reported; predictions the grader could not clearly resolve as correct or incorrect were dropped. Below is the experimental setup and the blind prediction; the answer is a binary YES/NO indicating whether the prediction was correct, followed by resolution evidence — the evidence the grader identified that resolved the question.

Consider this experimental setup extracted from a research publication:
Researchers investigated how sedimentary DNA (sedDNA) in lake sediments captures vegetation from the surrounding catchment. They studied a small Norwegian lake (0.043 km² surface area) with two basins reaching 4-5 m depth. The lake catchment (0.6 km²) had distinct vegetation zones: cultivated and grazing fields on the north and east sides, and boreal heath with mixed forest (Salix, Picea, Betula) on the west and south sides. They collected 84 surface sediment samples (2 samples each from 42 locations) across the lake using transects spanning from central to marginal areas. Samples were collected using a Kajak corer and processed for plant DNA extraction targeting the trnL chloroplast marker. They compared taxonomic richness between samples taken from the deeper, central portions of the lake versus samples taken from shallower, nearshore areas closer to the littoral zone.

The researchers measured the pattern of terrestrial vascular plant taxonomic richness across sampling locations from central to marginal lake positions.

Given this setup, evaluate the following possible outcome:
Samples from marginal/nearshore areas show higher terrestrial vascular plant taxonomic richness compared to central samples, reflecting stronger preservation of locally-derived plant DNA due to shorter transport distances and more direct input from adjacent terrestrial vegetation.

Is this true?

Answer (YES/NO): NO